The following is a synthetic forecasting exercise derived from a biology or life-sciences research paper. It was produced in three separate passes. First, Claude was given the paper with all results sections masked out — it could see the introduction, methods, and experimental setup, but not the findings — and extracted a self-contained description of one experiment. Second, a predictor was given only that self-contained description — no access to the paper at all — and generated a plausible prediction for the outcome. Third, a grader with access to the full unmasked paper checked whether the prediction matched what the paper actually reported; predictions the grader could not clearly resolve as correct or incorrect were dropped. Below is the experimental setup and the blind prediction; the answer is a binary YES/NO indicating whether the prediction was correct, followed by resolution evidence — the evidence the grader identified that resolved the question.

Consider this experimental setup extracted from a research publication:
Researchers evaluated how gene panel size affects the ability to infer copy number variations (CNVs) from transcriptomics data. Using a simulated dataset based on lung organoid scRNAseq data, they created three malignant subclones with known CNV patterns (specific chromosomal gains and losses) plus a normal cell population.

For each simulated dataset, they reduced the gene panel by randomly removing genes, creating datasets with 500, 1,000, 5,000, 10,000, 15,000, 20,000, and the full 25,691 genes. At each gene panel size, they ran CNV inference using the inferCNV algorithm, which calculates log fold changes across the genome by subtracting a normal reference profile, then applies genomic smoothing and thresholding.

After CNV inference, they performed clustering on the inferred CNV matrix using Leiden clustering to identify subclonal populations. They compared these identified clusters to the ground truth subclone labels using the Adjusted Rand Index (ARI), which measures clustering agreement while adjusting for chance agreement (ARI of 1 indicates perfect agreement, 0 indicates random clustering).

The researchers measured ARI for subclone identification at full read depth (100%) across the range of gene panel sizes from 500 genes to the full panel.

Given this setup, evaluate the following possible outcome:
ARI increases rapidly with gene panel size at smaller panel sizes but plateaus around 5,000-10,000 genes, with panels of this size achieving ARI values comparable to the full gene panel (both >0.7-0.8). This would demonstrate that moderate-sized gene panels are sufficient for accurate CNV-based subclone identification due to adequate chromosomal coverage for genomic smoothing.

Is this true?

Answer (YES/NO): NO